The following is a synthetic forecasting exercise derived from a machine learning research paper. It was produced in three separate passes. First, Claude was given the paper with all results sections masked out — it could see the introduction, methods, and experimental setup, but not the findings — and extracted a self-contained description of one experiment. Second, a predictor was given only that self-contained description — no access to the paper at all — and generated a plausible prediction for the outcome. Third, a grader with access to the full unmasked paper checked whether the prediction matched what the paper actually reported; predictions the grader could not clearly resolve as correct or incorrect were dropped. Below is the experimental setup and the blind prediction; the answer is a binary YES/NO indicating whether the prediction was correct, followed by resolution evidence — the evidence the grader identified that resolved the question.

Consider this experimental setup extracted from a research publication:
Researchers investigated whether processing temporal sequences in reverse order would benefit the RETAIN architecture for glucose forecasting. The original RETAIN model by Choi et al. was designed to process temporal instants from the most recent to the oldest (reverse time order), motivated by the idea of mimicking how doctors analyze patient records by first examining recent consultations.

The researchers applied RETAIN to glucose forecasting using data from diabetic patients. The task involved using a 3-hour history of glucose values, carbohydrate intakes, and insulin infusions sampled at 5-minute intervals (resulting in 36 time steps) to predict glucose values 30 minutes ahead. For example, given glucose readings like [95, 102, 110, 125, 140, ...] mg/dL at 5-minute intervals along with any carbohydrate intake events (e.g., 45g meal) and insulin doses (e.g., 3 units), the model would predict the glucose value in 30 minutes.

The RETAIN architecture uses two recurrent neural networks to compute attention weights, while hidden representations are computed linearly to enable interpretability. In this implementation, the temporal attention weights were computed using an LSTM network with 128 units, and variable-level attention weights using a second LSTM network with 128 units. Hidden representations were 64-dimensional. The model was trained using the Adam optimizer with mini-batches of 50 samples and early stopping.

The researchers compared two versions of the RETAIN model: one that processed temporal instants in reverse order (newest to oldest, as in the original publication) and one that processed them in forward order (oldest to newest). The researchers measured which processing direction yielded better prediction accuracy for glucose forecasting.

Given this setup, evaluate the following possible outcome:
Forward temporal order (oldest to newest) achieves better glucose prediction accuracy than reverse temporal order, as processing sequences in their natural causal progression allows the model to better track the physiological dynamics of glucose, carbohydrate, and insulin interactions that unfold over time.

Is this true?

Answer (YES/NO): NO